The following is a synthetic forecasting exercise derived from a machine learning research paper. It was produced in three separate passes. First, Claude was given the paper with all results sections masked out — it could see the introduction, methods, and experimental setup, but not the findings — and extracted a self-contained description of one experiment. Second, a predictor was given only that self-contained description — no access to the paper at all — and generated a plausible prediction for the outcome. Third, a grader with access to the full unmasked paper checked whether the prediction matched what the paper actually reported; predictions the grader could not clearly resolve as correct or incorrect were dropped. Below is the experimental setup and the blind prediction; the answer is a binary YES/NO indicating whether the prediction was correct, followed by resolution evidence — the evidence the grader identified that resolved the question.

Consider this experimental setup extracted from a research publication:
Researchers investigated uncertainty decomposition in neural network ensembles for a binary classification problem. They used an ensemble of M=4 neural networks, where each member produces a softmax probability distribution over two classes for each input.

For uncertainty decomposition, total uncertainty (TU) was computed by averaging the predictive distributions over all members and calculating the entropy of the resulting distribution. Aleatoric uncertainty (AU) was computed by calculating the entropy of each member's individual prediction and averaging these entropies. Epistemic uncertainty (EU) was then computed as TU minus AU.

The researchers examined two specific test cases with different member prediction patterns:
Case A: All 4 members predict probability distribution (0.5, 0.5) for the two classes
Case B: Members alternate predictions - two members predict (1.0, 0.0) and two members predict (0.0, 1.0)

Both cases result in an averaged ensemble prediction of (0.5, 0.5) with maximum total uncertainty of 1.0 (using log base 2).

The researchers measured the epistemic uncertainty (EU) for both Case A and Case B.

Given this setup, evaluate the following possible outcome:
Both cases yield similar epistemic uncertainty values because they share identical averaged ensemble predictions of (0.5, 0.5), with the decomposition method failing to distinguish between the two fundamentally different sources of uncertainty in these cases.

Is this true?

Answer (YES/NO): NO